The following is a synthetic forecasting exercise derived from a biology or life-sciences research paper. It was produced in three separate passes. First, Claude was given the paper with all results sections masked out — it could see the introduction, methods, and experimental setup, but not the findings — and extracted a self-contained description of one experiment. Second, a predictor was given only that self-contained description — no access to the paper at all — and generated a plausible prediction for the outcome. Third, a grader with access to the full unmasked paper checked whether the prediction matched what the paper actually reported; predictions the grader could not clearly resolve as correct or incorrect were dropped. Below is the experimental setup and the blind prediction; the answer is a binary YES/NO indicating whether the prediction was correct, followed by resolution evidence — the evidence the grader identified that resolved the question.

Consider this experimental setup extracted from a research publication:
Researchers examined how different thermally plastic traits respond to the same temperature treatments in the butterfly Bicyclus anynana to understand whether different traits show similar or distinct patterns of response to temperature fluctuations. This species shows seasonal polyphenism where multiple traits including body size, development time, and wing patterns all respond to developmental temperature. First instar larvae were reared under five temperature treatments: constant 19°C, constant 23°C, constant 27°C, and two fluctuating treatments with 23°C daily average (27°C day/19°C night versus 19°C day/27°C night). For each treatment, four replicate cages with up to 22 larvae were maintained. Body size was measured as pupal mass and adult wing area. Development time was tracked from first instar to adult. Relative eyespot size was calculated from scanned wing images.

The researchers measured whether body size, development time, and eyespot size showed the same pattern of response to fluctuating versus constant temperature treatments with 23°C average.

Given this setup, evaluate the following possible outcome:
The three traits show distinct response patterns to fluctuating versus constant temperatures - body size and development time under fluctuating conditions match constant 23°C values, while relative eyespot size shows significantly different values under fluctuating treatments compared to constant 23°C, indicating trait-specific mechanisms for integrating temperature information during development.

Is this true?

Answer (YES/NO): NO